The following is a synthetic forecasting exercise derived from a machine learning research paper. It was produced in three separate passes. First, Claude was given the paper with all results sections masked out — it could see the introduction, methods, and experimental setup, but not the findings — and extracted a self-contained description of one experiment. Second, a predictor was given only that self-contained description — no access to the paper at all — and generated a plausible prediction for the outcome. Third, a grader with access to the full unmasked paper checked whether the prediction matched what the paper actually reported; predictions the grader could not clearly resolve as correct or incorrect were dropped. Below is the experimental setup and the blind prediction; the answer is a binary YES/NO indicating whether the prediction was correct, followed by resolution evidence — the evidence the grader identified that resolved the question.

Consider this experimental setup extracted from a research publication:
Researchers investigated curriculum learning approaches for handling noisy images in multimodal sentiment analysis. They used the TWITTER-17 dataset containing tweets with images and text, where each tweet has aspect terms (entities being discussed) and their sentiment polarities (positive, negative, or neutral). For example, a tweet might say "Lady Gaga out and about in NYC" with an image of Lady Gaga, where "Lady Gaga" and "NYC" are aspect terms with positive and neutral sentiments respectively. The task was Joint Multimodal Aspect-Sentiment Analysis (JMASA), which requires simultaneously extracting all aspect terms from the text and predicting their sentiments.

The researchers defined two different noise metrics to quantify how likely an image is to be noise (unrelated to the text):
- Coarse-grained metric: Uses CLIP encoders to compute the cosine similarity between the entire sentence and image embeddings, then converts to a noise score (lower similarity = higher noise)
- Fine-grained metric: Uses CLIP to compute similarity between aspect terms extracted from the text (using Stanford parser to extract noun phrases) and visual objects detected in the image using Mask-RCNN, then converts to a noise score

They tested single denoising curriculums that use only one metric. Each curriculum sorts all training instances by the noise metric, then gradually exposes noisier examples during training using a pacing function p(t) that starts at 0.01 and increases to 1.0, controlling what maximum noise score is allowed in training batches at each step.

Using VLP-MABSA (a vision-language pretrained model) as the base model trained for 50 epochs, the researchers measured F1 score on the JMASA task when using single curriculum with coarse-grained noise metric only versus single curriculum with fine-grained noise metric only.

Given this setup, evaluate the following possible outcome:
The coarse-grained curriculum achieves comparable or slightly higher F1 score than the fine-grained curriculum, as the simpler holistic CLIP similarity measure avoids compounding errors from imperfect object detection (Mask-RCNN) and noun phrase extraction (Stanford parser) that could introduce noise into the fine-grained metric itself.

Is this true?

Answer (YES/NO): NO